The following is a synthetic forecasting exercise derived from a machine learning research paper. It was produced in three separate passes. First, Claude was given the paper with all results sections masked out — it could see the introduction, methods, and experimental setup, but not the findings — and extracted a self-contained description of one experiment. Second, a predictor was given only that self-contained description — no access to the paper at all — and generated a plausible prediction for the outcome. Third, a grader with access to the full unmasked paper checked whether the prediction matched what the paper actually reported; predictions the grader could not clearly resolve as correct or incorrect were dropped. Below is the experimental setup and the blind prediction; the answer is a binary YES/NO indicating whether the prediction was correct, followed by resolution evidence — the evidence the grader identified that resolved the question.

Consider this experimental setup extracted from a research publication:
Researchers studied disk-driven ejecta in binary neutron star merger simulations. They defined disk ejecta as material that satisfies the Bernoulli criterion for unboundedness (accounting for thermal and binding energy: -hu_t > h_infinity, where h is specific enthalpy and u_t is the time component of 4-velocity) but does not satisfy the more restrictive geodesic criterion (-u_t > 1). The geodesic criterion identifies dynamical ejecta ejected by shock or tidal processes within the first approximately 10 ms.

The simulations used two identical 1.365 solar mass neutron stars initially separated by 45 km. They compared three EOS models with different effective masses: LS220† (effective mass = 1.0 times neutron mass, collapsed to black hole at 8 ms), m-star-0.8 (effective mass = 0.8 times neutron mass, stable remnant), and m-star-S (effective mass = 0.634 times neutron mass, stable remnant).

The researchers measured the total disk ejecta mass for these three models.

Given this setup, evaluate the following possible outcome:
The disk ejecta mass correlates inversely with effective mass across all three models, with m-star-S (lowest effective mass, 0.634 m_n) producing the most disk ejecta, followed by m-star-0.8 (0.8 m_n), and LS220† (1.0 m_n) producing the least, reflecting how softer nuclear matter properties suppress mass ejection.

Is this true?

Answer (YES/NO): NO